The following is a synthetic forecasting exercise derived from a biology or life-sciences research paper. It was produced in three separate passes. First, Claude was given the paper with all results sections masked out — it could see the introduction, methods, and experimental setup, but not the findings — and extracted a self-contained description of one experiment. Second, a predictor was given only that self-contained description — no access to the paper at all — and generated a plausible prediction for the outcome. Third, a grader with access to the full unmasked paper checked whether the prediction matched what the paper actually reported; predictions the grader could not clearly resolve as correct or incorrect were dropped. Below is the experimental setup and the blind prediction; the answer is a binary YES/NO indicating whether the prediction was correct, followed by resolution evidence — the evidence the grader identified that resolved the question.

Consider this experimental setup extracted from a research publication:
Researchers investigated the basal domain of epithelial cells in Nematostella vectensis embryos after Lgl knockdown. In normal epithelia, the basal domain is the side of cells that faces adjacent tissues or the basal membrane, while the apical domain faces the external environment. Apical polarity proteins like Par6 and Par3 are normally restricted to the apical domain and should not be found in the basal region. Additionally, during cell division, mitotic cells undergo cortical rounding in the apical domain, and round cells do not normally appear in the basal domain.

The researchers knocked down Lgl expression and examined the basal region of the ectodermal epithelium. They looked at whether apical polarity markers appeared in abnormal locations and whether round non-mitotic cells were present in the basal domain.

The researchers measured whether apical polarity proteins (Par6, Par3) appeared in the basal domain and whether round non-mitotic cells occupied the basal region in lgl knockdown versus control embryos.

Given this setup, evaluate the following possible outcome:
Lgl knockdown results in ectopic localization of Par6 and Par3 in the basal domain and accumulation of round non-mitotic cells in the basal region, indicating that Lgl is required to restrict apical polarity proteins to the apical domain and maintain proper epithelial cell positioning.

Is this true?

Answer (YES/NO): YES